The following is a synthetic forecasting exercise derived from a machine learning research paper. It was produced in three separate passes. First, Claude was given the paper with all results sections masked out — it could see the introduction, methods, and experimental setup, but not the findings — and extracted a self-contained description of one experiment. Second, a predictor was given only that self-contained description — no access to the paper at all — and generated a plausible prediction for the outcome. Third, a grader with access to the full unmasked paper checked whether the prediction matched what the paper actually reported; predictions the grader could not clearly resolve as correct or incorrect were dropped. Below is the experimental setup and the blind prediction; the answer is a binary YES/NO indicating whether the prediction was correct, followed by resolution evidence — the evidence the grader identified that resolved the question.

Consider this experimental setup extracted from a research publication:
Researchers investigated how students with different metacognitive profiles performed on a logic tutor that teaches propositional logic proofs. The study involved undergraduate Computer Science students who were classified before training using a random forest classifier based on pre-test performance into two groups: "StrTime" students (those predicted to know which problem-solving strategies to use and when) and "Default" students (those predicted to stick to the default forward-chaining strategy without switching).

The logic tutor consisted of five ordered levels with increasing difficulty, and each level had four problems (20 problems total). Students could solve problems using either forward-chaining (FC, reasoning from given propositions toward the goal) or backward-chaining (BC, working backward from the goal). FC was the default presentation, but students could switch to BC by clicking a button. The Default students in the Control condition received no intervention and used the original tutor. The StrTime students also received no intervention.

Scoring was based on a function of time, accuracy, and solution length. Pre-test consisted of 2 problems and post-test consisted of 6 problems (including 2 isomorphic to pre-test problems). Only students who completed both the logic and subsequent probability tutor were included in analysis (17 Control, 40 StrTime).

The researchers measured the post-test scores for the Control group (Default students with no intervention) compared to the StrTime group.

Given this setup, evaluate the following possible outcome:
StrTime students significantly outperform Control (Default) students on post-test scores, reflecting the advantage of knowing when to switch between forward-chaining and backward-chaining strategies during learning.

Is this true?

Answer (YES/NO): YES